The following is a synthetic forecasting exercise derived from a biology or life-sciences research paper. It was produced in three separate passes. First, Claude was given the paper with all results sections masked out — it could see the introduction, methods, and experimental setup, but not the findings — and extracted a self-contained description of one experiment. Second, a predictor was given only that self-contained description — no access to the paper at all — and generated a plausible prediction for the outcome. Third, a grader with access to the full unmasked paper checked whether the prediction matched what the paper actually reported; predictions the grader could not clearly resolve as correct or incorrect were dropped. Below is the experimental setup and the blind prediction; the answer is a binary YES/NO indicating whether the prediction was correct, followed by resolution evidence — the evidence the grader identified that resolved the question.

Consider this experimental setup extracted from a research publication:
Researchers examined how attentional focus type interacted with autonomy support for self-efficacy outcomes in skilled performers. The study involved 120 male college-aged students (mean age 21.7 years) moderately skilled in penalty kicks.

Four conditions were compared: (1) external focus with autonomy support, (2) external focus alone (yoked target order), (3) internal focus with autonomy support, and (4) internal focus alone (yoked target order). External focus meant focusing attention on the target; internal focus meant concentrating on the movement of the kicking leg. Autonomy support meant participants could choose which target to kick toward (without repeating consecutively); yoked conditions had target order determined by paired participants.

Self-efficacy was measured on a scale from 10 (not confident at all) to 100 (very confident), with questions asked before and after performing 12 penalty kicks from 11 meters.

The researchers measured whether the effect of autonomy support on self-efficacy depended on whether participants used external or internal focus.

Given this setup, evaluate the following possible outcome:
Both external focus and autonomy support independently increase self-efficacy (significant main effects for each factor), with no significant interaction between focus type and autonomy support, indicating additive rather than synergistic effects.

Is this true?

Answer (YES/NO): NO